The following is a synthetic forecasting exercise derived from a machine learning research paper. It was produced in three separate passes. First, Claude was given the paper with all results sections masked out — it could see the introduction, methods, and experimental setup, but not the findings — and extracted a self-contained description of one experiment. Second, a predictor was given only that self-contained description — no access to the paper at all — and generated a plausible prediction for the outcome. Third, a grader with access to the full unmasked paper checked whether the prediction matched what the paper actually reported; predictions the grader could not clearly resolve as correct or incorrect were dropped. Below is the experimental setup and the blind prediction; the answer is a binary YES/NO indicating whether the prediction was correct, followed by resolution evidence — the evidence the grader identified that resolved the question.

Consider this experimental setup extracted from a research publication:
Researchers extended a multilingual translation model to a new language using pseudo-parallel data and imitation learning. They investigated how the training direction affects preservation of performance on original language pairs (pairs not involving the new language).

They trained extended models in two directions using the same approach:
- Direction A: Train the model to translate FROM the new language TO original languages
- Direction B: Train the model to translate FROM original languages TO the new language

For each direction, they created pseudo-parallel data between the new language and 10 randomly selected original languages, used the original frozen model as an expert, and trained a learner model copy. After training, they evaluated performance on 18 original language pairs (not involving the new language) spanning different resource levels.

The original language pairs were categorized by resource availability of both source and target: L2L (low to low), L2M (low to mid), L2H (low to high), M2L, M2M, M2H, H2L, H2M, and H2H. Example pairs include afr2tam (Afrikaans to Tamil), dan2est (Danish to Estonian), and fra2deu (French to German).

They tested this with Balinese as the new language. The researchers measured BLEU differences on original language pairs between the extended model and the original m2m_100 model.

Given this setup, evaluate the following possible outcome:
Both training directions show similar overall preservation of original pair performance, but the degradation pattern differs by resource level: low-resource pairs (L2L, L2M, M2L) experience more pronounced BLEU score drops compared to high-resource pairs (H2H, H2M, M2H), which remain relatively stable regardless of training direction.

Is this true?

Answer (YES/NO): NO